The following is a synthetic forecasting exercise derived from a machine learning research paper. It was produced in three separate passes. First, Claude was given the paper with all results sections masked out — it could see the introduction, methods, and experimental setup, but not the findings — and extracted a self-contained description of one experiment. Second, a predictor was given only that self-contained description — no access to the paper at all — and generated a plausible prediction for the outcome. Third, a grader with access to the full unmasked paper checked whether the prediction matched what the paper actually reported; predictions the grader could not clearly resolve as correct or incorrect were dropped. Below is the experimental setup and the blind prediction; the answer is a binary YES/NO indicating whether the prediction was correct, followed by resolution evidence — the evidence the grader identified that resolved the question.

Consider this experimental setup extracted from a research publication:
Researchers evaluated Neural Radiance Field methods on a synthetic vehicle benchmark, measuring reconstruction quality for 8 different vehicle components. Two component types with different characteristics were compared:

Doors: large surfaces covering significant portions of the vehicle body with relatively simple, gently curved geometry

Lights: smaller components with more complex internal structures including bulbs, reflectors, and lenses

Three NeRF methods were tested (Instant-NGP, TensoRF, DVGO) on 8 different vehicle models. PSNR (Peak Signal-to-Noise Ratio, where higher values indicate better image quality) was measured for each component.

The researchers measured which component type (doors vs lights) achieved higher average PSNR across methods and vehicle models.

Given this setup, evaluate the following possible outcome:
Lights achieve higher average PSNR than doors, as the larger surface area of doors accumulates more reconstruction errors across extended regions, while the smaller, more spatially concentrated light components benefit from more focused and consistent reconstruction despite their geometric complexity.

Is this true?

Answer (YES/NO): NO